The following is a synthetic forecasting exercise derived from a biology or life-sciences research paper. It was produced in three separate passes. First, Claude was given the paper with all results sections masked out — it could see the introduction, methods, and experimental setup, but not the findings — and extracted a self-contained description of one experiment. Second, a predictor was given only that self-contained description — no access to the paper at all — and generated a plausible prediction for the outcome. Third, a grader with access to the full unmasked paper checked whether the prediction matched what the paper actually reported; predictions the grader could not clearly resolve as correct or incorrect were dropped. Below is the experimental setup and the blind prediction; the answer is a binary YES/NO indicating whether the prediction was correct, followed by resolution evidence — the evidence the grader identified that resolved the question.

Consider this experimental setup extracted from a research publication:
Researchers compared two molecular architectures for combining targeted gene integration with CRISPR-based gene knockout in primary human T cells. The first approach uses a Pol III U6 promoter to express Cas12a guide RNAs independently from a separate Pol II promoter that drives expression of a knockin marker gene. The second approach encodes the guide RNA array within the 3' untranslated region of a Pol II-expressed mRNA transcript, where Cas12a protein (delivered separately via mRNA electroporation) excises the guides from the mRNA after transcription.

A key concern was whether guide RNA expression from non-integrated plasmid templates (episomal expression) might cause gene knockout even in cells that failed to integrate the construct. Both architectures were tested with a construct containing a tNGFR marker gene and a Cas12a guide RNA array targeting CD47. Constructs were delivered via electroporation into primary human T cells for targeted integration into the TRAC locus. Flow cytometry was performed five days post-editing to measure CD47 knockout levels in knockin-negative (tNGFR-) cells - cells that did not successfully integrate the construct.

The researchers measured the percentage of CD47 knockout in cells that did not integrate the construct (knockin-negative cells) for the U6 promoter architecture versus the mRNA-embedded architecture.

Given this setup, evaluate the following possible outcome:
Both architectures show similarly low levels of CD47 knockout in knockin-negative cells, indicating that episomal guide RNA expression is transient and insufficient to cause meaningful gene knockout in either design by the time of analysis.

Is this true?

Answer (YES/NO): NO